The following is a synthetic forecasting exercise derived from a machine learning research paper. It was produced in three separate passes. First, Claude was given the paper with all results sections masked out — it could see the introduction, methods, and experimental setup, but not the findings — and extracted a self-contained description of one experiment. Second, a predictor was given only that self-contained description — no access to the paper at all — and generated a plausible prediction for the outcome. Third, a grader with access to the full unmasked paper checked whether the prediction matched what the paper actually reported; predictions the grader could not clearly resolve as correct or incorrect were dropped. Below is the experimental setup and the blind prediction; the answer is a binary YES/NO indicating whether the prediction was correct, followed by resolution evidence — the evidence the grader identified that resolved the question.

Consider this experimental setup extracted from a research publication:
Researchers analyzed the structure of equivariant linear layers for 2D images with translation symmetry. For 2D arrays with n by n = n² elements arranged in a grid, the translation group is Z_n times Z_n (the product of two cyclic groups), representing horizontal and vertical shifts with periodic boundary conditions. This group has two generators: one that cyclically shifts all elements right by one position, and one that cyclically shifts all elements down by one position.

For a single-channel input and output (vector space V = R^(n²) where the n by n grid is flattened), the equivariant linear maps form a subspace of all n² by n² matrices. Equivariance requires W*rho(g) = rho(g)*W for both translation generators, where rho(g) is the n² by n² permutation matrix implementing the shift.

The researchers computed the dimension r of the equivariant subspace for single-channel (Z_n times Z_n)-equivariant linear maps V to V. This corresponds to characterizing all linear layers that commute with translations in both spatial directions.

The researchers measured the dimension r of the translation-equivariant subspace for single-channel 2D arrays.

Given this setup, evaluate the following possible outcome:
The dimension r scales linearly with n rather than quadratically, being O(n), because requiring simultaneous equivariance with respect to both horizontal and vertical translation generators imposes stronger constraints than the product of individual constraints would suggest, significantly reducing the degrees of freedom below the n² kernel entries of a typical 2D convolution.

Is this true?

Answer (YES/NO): NO